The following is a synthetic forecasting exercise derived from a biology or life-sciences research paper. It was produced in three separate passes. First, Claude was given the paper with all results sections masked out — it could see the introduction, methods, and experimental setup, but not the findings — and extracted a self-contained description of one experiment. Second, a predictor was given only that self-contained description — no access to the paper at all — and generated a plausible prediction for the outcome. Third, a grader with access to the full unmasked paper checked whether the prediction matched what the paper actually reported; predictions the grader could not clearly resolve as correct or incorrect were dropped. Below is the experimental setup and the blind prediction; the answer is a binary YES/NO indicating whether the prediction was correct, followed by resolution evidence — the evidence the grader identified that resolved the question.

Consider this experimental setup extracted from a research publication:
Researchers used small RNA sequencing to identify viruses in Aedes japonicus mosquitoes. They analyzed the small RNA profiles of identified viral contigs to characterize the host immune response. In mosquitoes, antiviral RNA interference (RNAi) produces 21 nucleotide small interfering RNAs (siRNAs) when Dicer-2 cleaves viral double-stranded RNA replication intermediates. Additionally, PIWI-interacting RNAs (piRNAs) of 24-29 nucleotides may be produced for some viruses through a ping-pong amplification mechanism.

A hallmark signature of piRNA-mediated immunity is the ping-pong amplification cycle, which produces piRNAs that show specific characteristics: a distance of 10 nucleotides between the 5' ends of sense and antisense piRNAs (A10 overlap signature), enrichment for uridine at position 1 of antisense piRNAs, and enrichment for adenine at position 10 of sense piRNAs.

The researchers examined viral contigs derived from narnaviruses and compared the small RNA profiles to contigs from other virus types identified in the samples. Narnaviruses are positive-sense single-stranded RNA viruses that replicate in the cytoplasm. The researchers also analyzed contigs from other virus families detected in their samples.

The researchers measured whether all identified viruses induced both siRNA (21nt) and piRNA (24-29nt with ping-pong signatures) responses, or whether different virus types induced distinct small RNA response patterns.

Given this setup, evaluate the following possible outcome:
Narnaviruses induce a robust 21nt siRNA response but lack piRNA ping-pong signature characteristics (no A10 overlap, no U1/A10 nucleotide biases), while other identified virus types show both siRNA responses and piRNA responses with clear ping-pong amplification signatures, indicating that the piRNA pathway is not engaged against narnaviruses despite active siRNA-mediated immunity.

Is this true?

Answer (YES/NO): NO